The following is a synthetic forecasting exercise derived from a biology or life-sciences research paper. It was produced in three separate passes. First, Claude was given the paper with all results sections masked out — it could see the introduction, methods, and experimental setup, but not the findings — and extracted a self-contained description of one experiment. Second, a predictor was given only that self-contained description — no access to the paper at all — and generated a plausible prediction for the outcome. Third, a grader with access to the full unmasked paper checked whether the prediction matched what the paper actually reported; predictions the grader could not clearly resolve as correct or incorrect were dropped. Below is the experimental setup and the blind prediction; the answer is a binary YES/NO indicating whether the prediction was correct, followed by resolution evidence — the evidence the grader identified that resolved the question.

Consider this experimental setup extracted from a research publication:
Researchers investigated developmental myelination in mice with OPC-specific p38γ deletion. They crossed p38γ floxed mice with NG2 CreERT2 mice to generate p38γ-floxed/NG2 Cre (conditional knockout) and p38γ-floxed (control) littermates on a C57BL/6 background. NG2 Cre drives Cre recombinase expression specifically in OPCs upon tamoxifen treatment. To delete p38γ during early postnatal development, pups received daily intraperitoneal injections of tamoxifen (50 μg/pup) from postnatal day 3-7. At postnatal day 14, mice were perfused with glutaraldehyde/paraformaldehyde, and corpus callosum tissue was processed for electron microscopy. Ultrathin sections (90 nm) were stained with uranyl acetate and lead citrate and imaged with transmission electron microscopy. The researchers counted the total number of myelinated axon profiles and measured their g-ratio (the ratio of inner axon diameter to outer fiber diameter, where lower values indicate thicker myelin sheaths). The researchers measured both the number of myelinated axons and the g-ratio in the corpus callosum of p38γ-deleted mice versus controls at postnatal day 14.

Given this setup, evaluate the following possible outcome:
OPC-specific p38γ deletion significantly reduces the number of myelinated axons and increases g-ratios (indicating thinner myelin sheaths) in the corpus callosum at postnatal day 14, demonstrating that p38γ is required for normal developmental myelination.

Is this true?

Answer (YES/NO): NO